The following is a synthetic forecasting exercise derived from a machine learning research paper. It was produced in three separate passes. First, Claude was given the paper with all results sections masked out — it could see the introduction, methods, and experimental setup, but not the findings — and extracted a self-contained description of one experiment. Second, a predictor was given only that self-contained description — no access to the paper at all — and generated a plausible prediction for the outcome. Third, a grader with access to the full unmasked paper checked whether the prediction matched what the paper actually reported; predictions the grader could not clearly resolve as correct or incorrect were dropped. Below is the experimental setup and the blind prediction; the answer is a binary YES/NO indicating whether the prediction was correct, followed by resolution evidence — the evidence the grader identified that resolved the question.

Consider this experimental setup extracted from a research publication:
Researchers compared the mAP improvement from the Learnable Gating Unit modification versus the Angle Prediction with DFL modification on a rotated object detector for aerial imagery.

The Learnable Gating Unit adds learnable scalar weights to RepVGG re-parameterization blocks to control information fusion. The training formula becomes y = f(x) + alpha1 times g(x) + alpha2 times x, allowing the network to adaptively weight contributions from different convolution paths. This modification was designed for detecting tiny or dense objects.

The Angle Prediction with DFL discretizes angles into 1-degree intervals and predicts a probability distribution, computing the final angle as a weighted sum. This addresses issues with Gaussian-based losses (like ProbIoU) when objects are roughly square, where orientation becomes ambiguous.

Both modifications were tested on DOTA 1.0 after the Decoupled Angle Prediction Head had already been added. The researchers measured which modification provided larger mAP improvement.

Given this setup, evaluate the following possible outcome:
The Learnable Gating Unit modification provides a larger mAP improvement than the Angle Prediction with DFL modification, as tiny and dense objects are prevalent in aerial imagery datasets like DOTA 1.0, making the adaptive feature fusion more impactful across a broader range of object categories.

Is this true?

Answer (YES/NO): NO